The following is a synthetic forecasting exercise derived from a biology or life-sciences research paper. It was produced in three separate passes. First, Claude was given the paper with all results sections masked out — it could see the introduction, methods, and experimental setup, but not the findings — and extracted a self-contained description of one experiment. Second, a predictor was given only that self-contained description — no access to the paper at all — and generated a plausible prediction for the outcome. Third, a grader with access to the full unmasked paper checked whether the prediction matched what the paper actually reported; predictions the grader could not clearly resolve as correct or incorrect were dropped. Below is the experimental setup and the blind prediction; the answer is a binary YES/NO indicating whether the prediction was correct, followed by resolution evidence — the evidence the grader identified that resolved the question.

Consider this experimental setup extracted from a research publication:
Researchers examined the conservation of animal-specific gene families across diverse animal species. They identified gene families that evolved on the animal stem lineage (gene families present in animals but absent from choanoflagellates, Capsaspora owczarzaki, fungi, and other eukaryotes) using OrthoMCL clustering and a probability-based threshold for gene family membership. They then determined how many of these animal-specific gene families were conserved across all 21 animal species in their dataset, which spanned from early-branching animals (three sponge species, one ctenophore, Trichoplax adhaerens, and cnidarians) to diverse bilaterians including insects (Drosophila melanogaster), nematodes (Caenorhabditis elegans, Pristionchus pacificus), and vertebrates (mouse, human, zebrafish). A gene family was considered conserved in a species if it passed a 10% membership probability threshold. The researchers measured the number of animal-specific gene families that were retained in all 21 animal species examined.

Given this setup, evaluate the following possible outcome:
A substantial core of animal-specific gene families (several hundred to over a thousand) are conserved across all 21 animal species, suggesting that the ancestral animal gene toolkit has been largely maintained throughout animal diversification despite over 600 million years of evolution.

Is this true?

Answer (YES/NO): NO